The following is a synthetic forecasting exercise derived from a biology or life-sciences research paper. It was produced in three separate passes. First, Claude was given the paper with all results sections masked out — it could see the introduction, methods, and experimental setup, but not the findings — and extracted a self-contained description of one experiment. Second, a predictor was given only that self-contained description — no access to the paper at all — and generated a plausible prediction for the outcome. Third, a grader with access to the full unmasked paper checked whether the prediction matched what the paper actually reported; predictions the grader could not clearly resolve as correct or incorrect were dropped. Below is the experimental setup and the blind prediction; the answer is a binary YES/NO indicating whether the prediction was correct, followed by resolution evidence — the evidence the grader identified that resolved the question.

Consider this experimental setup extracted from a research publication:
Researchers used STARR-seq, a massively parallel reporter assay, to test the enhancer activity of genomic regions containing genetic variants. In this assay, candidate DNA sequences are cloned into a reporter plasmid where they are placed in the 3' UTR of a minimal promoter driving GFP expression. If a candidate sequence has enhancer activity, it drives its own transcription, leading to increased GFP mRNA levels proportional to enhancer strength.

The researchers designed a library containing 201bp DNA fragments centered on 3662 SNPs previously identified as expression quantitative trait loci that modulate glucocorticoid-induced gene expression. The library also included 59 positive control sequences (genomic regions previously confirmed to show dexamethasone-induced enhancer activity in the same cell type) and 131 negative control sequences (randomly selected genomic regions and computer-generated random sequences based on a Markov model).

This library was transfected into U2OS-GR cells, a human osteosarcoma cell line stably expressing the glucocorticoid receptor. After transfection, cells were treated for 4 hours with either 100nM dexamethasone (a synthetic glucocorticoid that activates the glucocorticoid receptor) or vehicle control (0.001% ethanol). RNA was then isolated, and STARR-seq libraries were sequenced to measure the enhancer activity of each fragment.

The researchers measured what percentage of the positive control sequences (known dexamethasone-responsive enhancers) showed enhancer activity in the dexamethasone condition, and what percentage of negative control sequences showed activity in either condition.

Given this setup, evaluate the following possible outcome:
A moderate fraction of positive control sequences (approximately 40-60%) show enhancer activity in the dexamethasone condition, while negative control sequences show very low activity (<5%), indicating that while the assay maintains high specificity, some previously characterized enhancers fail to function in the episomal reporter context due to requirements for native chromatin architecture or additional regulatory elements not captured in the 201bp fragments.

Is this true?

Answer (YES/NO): NO